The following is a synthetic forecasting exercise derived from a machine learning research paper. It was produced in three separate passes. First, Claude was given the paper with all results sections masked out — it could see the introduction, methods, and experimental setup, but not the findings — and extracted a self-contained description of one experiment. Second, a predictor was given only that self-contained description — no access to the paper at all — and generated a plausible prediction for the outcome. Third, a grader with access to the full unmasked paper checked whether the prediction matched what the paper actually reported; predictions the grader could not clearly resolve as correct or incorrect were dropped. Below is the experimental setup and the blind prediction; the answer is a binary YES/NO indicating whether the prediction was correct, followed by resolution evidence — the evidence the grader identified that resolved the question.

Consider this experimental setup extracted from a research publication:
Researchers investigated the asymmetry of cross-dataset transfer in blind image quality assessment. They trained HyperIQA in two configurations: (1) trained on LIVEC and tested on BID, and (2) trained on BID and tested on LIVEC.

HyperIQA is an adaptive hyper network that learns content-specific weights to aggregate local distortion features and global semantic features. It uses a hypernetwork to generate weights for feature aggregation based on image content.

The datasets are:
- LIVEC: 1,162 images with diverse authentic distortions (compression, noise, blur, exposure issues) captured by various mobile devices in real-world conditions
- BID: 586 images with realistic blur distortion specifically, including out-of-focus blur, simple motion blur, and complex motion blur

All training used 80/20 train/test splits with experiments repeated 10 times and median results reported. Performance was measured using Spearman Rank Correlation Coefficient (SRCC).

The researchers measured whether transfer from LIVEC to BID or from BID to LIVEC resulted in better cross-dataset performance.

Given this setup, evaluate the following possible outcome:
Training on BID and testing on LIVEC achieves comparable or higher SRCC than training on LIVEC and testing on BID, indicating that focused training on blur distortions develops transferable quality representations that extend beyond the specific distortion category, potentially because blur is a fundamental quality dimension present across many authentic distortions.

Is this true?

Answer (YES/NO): YES